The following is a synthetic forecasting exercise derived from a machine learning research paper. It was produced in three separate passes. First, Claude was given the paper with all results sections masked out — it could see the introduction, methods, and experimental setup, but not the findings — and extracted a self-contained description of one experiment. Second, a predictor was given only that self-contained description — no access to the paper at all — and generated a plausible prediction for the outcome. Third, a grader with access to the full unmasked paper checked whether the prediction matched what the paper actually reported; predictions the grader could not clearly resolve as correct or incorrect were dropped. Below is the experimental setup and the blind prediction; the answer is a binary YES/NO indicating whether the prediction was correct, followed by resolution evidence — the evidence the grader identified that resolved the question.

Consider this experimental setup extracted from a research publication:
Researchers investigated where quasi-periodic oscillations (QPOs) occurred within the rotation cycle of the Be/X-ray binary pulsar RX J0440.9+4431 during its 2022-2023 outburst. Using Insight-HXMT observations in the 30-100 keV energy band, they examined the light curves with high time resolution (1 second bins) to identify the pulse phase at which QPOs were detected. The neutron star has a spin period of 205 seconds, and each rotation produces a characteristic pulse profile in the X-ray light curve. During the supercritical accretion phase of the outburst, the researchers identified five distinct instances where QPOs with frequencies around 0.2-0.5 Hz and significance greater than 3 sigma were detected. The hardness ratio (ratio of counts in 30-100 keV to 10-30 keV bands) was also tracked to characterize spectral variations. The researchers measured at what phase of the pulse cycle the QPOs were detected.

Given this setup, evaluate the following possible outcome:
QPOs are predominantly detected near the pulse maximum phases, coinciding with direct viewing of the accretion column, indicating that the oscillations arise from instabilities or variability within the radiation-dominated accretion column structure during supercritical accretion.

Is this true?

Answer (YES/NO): YES